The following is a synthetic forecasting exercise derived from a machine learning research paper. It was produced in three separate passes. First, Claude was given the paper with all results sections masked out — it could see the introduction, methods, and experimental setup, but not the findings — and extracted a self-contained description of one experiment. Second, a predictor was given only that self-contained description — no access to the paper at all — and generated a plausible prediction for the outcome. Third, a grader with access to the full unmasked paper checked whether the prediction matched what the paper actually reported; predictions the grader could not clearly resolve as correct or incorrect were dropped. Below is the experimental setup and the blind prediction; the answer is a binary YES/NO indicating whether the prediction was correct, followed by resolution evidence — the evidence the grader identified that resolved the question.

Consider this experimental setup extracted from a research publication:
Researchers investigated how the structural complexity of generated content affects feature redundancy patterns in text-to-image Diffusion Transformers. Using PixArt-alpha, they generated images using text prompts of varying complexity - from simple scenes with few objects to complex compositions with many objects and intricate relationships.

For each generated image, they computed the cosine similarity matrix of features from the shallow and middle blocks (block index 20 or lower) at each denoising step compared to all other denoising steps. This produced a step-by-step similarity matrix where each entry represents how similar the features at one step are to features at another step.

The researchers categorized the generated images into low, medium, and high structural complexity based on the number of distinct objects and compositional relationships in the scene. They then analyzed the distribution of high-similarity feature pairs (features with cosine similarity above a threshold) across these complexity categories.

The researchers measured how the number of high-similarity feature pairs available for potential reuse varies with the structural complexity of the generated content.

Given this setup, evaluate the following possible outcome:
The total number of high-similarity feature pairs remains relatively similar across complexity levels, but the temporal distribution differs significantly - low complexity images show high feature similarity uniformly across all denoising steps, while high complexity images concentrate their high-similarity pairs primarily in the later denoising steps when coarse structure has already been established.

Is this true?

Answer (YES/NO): NO